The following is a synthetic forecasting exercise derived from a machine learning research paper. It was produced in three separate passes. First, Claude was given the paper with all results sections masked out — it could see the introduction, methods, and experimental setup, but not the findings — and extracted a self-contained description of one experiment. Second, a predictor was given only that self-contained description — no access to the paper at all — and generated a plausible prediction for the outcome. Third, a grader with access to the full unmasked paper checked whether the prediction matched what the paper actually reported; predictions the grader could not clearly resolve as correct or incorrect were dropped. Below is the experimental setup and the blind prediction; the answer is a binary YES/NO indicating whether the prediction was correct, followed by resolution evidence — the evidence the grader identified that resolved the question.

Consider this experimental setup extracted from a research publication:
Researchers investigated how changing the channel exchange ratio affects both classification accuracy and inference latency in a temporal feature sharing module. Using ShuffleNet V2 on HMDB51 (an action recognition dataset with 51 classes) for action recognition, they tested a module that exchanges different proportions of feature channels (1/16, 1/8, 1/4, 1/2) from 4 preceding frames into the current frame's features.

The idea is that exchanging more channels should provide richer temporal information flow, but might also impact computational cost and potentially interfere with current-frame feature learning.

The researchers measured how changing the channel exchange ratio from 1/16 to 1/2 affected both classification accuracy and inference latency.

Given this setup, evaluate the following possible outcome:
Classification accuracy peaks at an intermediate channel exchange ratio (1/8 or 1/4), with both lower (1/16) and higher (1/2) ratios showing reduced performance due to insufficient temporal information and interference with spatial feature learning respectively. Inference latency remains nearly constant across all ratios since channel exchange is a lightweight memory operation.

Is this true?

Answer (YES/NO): NO